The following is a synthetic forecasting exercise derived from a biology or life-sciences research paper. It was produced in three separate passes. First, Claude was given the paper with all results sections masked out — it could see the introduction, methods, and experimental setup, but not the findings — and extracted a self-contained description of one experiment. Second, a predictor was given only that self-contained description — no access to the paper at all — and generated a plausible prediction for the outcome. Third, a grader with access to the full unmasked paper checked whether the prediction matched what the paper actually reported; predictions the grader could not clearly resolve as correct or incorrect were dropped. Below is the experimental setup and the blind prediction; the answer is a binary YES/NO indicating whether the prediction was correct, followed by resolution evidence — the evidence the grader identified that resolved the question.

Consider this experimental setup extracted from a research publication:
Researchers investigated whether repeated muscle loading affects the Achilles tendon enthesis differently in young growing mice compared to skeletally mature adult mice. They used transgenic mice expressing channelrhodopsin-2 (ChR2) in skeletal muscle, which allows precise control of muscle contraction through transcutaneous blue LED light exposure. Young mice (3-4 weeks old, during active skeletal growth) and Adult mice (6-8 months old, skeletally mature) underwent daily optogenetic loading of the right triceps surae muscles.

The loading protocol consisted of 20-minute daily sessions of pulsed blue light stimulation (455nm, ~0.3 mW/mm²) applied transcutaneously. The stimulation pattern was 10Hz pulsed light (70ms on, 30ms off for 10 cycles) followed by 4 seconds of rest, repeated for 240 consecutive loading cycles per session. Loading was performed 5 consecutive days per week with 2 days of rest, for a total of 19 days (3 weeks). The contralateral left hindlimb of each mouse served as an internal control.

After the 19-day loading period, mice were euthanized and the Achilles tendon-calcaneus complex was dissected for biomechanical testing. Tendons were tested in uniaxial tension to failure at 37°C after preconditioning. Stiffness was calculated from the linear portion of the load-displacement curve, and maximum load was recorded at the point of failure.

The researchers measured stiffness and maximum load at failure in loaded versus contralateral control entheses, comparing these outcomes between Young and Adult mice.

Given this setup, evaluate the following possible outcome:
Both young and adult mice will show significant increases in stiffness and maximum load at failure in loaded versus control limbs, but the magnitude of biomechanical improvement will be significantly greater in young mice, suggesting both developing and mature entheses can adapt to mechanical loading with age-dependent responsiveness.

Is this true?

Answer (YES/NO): NO